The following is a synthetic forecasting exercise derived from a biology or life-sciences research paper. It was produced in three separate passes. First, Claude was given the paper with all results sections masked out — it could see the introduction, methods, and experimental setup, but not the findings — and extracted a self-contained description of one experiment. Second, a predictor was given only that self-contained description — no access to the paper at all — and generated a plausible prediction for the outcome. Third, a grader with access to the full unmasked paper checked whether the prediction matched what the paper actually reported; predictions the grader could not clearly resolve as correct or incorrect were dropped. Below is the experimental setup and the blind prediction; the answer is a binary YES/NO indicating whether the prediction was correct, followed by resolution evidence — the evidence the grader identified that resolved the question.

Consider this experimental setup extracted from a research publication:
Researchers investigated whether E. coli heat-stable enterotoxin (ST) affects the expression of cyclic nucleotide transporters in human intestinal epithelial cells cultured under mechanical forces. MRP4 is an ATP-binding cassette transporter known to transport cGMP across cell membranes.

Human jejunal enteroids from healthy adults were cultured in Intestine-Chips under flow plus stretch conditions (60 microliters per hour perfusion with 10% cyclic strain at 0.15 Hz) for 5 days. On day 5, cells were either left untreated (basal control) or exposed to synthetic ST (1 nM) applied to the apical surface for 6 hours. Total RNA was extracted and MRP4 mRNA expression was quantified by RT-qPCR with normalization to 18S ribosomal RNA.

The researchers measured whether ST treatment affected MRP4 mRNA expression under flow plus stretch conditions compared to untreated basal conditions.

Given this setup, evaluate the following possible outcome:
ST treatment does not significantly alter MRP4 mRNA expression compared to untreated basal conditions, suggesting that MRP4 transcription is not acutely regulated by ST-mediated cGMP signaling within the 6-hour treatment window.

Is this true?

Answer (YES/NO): NO